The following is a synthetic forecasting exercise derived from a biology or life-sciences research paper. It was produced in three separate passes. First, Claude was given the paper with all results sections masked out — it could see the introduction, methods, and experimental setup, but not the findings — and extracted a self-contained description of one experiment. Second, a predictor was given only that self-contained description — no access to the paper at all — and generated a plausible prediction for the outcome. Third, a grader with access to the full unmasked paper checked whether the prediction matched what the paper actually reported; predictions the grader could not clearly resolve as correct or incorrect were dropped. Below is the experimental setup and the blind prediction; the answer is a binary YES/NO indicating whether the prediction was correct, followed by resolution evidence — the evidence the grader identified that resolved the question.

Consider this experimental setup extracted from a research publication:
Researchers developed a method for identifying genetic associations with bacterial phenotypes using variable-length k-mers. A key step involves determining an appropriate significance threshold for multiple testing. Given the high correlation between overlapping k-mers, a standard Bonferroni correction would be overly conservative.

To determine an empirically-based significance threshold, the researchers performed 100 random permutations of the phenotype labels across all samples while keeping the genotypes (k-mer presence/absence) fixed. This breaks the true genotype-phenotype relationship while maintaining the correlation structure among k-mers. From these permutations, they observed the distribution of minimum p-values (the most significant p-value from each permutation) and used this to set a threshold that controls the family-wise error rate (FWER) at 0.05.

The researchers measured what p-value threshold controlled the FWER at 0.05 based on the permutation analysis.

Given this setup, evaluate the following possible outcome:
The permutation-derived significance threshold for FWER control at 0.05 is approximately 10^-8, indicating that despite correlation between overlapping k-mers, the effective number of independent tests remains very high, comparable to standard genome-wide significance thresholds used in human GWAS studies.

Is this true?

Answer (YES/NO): YES